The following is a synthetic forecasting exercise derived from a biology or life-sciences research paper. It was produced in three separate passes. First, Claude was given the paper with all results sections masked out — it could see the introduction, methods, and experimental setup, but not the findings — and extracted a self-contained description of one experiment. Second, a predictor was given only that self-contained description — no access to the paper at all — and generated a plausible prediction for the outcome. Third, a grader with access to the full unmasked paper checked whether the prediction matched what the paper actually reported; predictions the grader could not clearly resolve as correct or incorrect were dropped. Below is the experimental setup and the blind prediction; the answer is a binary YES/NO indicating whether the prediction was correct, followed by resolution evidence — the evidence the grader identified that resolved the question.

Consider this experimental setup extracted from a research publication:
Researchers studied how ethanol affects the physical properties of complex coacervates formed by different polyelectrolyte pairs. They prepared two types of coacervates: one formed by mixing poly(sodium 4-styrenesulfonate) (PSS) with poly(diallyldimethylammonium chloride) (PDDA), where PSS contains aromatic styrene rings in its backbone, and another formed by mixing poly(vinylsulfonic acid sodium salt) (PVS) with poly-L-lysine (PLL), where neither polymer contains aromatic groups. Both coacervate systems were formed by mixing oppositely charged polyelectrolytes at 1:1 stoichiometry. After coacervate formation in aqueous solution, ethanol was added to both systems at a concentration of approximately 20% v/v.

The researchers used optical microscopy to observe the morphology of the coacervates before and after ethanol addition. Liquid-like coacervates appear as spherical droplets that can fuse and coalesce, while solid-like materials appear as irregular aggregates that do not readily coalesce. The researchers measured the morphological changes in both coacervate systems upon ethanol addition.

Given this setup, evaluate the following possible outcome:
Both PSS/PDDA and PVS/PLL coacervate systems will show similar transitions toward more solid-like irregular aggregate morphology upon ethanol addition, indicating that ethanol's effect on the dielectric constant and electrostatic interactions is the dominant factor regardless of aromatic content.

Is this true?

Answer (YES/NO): NO